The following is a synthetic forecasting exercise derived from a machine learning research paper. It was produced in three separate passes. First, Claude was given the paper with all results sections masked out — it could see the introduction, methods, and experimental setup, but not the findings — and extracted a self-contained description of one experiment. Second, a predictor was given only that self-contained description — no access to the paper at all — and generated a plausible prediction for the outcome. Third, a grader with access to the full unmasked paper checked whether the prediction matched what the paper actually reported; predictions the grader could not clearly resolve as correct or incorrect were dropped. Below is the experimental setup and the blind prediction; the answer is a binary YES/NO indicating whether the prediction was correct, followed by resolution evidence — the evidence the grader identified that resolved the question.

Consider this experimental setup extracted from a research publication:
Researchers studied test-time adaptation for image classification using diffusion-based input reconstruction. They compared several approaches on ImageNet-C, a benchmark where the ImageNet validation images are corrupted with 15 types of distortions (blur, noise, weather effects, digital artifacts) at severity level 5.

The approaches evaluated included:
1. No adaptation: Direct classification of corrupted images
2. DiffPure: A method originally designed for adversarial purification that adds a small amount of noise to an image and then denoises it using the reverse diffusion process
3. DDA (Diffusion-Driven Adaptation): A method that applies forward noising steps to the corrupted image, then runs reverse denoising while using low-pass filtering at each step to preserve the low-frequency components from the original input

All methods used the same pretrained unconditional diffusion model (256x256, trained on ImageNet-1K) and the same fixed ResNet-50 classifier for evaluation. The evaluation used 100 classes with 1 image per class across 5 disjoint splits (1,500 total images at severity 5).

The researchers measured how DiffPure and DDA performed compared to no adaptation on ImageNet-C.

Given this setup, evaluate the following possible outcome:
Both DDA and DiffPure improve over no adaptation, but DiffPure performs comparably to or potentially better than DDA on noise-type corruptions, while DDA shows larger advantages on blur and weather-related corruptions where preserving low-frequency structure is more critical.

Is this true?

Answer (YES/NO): NO